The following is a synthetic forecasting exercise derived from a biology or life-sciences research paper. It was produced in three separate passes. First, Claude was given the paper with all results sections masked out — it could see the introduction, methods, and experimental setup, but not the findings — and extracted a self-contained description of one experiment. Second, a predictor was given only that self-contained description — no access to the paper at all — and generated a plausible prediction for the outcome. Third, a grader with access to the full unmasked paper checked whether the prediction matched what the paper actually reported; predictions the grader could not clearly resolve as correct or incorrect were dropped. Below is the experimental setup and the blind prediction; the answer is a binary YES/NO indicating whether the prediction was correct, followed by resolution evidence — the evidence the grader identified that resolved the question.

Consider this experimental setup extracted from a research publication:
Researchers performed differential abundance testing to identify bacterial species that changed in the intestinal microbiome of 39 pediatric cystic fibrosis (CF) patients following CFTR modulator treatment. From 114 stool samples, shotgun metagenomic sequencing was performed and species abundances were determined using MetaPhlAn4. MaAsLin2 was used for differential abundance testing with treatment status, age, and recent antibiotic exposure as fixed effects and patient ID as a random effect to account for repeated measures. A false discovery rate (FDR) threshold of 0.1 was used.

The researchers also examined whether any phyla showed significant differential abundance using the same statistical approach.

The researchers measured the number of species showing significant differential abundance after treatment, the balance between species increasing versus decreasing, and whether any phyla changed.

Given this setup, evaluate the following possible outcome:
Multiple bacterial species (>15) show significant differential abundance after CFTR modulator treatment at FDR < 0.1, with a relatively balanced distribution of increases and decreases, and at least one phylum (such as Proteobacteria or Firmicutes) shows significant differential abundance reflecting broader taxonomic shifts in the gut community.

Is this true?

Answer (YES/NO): NO